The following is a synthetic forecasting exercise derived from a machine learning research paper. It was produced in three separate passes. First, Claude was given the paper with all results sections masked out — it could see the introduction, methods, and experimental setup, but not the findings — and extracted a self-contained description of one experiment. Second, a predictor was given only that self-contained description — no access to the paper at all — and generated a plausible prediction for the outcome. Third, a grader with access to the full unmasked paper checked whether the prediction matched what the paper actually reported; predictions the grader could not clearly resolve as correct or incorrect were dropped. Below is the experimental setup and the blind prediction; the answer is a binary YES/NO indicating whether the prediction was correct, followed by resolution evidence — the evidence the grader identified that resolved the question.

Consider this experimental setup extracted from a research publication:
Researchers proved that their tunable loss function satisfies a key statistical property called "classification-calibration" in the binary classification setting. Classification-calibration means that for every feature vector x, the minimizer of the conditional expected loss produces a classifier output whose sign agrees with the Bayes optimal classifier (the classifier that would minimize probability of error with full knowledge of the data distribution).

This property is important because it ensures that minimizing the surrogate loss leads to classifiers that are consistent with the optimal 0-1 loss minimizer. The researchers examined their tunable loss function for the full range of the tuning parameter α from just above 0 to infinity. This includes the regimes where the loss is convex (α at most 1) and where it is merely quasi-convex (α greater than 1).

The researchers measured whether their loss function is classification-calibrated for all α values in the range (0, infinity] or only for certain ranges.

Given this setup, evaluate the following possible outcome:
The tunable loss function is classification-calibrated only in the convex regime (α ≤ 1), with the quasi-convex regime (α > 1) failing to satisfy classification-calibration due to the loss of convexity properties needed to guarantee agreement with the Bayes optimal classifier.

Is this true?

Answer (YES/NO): NO